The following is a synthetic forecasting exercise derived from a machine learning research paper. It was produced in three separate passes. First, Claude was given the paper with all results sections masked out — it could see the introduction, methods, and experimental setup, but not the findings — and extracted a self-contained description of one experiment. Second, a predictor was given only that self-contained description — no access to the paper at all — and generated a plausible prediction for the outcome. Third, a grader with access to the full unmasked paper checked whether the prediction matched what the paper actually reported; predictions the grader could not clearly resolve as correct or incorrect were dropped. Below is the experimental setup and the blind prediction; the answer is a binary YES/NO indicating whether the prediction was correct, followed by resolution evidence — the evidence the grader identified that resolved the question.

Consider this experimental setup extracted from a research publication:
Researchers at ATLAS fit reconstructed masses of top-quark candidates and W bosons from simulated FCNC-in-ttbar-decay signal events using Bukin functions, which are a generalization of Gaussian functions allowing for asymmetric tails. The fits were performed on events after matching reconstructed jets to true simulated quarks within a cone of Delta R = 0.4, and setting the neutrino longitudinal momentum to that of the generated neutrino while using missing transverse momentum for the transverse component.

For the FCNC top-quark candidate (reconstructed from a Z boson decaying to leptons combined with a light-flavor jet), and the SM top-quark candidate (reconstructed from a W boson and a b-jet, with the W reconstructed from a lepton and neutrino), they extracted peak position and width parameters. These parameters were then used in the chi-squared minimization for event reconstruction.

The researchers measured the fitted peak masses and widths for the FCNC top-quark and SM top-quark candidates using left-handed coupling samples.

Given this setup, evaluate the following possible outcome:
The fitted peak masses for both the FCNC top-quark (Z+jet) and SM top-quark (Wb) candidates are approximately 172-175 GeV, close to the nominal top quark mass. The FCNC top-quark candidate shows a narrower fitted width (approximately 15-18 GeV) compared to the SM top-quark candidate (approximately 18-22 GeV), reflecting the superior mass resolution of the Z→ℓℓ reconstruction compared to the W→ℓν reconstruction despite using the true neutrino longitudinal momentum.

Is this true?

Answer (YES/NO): NO